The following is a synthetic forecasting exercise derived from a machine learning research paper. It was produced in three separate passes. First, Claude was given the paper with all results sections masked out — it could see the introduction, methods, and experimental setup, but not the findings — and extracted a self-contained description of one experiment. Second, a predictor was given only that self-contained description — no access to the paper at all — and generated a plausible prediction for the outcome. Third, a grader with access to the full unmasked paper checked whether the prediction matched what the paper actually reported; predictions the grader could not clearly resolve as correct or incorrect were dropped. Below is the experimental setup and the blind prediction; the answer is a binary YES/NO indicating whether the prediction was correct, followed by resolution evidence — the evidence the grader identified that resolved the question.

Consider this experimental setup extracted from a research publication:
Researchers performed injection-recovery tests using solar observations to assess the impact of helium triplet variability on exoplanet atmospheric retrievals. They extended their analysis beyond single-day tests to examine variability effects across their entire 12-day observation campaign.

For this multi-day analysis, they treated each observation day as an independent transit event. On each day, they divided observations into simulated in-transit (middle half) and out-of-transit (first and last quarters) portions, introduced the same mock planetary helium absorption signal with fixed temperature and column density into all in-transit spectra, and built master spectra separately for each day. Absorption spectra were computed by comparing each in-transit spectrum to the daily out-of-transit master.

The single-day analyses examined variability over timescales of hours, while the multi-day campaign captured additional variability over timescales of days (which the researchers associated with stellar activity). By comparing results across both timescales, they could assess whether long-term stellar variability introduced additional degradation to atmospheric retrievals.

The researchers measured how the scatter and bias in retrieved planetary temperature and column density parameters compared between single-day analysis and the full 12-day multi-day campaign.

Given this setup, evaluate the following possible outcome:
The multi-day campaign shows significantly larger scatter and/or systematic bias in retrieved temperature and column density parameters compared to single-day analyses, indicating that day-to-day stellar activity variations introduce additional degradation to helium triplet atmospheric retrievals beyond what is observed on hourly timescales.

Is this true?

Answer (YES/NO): NO